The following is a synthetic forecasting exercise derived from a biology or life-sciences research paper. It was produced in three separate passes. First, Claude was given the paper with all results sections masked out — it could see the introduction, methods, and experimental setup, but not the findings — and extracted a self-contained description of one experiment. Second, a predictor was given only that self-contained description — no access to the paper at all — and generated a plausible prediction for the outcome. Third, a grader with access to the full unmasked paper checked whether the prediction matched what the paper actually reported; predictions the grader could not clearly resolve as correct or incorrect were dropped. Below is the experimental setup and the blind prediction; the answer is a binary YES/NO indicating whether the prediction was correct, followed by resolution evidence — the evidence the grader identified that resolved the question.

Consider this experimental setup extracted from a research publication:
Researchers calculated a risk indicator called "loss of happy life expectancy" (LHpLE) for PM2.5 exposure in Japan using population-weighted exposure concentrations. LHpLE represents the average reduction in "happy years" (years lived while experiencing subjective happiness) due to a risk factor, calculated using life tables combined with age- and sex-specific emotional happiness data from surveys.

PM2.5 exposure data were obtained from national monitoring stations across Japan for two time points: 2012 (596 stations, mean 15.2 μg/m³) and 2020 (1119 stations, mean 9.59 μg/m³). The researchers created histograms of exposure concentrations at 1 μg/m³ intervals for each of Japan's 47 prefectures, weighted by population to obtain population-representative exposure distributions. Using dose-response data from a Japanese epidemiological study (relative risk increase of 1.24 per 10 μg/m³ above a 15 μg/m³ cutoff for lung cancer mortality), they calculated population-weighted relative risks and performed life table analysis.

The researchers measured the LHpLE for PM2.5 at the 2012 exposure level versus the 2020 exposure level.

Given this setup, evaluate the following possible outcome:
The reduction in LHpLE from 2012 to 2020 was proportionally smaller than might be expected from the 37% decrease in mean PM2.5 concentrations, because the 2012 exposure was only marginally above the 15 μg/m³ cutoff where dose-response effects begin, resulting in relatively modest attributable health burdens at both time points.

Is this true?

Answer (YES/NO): NO